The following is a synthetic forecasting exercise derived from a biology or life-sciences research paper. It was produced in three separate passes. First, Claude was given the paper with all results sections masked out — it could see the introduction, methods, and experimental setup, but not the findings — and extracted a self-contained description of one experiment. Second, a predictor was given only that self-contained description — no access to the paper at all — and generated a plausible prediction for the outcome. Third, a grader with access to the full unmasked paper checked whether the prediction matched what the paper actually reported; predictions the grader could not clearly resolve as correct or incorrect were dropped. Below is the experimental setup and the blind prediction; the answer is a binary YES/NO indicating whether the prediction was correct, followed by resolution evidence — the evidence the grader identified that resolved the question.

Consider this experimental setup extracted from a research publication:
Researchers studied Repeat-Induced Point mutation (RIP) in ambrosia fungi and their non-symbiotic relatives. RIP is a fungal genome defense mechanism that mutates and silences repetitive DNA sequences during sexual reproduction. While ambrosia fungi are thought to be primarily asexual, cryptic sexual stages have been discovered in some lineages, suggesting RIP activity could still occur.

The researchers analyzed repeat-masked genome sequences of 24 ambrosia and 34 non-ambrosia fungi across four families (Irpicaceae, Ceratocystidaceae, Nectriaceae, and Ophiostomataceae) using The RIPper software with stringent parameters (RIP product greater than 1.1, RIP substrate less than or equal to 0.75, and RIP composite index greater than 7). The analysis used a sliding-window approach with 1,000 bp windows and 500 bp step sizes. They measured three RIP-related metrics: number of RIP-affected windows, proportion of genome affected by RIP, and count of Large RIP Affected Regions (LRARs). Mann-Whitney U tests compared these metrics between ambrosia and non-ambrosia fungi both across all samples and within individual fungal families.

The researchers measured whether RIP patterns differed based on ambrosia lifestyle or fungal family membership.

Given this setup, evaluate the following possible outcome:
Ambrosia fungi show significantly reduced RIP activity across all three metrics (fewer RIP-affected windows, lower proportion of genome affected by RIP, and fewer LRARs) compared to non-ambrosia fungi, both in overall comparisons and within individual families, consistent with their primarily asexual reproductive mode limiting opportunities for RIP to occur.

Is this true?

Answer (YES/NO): NO